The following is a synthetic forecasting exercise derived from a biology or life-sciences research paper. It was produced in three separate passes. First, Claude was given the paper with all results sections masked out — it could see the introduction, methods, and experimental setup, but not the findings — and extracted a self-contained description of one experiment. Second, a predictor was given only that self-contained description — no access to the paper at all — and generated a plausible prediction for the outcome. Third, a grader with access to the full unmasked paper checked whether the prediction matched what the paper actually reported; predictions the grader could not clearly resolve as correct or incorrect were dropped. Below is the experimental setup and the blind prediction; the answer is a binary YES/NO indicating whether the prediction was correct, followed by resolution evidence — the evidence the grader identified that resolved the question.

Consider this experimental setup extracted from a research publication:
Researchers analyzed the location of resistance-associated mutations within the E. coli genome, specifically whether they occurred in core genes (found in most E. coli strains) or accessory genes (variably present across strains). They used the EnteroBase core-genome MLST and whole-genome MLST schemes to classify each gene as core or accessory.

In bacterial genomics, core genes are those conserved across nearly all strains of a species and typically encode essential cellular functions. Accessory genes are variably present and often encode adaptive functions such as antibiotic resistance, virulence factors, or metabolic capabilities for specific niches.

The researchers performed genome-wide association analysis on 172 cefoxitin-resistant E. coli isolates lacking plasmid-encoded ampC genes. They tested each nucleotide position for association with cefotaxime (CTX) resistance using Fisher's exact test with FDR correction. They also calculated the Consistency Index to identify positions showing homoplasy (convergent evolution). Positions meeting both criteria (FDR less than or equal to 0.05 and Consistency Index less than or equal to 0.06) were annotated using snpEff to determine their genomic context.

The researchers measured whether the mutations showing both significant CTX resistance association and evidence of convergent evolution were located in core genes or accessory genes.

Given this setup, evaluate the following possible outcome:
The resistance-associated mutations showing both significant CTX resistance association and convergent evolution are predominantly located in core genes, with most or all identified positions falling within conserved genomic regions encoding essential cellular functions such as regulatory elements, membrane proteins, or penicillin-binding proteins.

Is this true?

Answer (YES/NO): NO